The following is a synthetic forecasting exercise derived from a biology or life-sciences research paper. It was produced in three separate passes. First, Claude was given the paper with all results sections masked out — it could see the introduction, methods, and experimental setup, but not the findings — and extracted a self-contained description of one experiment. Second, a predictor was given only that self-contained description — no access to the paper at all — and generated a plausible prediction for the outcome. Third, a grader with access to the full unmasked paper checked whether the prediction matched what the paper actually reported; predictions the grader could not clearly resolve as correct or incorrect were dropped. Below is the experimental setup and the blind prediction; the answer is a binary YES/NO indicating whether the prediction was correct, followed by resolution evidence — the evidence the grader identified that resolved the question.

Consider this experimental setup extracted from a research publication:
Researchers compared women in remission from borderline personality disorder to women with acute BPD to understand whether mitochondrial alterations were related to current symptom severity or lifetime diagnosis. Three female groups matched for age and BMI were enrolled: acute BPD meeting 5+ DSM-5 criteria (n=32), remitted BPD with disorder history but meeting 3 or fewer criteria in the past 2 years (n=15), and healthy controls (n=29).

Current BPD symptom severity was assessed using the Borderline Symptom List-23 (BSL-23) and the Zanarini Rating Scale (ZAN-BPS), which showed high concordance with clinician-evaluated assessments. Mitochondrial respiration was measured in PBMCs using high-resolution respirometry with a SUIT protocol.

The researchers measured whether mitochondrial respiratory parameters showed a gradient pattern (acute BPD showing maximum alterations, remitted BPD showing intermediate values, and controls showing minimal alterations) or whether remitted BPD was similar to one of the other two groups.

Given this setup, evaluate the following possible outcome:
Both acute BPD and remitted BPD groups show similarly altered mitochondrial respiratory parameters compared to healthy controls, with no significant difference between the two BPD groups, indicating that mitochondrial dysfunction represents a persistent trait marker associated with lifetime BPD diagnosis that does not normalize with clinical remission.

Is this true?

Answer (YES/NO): NO